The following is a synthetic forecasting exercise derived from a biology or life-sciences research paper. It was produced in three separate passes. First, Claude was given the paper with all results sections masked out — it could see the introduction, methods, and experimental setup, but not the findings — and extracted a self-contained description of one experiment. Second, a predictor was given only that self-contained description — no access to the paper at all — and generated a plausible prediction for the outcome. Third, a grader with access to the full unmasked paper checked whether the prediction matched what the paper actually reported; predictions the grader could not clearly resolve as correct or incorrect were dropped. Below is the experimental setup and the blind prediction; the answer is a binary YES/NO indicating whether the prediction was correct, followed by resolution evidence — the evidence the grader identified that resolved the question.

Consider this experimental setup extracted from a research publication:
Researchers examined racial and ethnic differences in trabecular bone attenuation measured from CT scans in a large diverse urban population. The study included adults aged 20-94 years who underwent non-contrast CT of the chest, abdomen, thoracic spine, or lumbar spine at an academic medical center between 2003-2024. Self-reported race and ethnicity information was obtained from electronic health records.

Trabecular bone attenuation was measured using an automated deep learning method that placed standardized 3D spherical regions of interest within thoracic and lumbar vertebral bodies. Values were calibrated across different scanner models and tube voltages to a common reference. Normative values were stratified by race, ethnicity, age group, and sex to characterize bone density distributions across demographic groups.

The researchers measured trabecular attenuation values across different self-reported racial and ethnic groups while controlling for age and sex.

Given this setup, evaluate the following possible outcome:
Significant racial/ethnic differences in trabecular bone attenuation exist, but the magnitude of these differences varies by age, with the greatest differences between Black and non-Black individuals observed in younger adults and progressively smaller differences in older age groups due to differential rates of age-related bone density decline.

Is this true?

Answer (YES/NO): NO